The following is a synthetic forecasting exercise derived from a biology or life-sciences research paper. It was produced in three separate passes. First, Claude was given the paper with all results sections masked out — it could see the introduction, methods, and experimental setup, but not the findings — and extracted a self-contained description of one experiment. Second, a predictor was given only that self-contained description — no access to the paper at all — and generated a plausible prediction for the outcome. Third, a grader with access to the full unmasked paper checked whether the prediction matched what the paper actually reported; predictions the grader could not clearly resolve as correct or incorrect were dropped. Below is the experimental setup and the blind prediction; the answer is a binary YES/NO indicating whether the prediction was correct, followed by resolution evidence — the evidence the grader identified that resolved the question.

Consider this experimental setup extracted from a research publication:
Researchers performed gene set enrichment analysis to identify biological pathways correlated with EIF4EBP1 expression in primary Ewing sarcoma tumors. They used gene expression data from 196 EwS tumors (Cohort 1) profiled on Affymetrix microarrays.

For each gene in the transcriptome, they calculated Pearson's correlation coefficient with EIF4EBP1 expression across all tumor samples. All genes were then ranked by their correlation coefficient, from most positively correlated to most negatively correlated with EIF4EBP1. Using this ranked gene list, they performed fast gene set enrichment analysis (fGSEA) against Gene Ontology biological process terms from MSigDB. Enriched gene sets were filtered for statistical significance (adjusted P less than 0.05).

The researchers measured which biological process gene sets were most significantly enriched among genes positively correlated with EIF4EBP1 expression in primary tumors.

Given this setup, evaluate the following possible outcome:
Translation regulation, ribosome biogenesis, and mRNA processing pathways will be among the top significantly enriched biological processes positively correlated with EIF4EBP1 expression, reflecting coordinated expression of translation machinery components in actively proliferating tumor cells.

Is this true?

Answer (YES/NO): NO